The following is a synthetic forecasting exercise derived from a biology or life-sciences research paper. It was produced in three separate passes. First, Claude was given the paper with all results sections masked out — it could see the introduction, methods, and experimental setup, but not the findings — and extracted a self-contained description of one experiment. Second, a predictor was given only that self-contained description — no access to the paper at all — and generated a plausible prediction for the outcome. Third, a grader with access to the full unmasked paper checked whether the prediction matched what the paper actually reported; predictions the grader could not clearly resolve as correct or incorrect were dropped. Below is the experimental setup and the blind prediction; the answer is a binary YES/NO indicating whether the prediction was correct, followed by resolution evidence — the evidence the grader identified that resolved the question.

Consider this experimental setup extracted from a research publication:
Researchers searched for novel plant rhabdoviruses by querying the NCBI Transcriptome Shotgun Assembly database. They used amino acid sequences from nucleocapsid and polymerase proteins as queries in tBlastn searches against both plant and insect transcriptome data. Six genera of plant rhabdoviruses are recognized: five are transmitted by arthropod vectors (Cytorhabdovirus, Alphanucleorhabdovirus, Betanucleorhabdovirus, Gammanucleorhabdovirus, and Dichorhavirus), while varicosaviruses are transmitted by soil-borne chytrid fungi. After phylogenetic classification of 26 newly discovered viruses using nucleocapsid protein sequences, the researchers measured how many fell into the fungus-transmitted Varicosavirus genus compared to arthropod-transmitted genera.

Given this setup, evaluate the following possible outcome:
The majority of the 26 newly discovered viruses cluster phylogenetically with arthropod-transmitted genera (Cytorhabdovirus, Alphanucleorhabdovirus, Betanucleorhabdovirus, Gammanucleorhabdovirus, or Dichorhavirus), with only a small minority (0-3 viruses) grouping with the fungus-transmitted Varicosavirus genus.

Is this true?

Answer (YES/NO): NO